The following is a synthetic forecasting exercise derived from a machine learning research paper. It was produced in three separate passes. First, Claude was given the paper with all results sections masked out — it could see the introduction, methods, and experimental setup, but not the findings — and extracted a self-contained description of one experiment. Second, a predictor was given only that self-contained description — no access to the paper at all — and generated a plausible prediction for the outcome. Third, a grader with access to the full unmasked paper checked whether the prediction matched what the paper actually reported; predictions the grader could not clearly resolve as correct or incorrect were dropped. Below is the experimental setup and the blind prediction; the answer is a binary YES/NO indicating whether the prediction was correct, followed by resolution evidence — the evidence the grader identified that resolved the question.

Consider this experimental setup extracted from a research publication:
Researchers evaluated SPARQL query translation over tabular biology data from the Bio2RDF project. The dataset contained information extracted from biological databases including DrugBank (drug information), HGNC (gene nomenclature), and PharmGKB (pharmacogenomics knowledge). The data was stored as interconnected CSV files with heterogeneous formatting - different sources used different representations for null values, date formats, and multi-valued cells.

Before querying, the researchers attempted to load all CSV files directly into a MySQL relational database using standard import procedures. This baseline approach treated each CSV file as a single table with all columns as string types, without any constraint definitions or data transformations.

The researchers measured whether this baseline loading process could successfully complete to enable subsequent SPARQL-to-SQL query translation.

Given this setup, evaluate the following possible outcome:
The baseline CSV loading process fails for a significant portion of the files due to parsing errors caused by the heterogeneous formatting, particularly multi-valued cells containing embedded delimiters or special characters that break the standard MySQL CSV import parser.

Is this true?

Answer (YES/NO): YES